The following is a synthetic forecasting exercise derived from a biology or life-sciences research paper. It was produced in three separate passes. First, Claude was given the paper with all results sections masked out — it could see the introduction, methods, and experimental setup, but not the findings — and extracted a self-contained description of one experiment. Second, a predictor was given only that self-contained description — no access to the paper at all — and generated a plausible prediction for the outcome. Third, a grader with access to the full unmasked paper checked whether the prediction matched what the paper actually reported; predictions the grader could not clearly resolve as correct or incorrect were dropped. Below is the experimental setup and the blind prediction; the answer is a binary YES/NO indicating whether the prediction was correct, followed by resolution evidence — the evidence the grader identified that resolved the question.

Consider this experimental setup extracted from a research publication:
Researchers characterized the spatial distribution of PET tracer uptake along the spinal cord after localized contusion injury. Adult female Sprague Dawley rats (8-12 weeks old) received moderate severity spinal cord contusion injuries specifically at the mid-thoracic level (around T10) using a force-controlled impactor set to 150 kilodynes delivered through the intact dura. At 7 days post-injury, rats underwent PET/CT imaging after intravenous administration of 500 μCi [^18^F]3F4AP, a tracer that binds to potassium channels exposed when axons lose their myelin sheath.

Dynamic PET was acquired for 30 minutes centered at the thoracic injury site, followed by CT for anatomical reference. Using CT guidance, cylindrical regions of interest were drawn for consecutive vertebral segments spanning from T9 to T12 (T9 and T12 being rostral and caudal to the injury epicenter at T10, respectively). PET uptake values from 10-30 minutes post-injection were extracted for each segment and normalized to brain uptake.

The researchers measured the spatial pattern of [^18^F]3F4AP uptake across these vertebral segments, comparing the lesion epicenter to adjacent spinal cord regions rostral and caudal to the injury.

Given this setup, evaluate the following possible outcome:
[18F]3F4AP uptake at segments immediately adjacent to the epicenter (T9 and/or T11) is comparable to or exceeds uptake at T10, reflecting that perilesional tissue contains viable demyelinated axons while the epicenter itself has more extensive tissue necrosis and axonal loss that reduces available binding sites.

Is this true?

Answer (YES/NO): NO